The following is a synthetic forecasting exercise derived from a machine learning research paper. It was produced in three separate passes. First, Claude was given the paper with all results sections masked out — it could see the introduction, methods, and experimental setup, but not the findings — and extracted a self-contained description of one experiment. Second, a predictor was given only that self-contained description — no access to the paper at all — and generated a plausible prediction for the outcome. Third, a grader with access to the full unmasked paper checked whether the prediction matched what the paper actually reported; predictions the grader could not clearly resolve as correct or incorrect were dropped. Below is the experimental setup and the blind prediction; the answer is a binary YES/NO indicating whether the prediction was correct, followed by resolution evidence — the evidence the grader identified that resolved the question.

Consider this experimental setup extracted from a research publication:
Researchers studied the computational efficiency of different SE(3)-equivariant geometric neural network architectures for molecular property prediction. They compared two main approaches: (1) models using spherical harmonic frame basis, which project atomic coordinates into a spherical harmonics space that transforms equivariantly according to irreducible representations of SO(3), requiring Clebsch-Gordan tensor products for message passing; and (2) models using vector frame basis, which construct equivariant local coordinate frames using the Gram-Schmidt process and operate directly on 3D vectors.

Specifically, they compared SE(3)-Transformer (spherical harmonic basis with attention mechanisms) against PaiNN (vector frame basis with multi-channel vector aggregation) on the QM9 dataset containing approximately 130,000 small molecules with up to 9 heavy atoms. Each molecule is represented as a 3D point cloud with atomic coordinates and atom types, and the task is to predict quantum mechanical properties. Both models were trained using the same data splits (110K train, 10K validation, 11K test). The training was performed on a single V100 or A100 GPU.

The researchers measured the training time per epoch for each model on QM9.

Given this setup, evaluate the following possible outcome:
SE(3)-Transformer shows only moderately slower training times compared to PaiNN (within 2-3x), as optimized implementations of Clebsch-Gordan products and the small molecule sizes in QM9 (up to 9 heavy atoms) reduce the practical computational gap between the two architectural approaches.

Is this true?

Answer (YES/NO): NO